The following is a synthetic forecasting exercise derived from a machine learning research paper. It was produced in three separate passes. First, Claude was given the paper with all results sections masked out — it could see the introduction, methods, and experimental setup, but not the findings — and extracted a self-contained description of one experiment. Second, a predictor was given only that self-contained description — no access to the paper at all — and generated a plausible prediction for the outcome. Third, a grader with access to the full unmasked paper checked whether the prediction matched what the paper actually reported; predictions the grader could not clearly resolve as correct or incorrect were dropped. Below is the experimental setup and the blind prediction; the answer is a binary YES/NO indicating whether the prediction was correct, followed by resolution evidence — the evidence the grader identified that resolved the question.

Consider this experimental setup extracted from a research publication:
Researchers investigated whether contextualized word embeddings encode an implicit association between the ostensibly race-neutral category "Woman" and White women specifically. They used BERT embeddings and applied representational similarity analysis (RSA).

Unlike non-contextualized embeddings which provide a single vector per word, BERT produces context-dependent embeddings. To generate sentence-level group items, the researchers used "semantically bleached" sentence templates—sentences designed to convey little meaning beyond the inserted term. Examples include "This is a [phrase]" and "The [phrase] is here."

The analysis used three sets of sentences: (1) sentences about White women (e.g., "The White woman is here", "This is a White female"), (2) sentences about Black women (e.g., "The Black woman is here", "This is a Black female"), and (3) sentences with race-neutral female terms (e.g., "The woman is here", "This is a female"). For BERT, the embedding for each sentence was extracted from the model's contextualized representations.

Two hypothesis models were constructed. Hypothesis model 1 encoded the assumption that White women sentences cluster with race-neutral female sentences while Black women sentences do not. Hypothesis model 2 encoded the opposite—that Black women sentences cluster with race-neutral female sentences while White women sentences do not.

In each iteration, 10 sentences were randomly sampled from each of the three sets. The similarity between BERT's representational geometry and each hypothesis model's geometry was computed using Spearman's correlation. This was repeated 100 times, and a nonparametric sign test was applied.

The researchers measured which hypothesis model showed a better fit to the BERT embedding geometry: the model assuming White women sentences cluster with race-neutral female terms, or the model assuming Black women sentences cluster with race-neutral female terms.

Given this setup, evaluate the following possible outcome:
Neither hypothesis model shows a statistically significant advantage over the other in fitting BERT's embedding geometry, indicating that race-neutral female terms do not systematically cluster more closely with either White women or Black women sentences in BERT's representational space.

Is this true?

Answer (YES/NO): NO